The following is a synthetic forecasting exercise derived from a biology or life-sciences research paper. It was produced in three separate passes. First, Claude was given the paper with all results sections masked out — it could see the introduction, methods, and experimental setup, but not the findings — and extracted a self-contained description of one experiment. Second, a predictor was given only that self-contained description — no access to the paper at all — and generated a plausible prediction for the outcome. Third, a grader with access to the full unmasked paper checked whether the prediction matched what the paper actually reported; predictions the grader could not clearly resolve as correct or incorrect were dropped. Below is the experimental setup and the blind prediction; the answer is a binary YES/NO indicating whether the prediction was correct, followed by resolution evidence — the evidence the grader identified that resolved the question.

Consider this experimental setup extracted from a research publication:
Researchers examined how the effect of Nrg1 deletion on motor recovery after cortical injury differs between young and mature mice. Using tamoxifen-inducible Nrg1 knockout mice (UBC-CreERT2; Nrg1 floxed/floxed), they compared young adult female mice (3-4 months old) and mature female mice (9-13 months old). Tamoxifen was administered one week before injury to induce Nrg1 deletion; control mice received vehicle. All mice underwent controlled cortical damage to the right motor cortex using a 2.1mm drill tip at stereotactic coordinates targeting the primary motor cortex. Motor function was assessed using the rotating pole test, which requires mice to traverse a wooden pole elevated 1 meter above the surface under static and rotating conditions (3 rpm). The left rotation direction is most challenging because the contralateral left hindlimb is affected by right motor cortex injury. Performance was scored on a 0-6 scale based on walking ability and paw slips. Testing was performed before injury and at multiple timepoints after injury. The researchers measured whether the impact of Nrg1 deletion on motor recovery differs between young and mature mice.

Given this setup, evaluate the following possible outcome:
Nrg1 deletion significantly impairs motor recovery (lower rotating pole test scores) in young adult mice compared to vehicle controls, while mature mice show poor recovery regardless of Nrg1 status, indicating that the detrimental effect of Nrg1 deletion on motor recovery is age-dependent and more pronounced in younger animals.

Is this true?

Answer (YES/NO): NO